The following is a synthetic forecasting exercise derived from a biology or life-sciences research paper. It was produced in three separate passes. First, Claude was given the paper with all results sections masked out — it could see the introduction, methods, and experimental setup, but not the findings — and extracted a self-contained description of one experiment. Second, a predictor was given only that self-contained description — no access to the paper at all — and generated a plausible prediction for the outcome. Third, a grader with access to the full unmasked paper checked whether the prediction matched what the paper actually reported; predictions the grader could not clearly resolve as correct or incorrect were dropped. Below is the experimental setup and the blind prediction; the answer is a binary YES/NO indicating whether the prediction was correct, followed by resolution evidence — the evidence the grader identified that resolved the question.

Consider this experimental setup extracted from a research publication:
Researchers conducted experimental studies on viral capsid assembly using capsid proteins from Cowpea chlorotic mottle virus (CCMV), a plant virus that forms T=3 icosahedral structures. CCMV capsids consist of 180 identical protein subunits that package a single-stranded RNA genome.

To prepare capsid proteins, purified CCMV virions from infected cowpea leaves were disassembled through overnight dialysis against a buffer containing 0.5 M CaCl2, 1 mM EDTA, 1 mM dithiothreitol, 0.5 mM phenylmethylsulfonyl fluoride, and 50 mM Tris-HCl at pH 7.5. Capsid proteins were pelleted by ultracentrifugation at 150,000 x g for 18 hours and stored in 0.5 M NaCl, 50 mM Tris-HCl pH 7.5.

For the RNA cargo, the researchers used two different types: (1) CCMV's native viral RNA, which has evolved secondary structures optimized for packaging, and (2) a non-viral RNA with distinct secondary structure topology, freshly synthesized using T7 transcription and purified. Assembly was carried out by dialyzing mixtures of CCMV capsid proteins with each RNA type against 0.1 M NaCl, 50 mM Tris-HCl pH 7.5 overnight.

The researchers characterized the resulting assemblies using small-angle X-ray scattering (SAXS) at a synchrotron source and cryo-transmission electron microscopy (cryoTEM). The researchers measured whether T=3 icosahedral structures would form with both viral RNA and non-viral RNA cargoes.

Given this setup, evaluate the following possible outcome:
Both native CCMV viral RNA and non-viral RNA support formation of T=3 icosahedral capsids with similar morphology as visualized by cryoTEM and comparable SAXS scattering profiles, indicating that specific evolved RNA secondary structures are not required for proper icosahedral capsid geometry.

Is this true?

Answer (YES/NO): NO